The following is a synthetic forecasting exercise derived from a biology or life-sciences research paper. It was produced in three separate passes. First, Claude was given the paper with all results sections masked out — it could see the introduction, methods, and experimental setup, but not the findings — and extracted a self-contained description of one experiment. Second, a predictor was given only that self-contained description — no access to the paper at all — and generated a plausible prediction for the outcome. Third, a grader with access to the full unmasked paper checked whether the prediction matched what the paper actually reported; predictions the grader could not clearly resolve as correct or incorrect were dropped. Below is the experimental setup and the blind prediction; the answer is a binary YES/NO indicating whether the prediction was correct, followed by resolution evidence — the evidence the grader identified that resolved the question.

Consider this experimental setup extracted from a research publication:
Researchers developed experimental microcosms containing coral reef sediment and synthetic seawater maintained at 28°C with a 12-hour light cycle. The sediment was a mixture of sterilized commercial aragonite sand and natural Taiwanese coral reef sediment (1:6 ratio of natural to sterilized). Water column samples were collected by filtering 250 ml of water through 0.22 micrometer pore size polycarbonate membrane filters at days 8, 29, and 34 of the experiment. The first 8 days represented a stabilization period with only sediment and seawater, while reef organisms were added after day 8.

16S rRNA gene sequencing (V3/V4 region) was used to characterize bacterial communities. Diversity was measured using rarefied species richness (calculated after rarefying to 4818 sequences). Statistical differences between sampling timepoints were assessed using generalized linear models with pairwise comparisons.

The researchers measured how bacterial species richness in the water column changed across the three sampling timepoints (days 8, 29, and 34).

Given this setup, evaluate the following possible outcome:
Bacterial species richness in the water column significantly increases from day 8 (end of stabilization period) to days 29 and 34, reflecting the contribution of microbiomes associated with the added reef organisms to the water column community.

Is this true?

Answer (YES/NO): YES